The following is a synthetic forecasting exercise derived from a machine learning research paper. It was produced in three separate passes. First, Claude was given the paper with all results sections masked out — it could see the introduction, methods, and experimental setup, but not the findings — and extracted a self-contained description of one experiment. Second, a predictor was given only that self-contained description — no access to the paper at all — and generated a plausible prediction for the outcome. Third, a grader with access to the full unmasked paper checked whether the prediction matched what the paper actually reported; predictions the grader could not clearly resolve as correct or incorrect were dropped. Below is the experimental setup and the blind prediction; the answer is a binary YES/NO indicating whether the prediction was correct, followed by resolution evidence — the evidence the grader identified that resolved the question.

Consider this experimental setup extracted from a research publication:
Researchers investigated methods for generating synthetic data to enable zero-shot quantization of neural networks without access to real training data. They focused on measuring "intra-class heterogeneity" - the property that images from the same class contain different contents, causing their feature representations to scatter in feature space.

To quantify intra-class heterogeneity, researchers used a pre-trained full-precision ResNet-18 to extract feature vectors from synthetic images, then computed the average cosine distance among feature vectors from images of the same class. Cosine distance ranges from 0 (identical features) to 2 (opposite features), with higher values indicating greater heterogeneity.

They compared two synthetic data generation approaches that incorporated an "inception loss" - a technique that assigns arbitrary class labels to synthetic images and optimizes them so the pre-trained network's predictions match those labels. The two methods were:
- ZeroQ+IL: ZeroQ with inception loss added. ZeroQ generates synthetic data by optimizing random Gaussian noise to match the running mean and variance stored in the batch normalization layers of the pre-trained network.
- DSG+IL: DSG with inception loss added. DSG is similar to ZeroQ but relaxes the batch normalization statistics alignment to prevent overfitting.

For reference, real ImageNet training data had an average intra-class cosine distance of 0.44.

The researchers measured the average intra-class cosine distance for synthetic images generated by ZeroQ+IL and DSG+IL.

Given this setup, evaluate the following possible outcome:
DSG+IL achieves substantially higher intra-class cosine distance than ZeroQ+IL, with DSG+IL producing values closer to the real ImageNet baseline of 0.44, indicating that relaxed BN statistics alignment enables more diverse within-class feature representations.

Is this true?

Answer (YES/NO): NO